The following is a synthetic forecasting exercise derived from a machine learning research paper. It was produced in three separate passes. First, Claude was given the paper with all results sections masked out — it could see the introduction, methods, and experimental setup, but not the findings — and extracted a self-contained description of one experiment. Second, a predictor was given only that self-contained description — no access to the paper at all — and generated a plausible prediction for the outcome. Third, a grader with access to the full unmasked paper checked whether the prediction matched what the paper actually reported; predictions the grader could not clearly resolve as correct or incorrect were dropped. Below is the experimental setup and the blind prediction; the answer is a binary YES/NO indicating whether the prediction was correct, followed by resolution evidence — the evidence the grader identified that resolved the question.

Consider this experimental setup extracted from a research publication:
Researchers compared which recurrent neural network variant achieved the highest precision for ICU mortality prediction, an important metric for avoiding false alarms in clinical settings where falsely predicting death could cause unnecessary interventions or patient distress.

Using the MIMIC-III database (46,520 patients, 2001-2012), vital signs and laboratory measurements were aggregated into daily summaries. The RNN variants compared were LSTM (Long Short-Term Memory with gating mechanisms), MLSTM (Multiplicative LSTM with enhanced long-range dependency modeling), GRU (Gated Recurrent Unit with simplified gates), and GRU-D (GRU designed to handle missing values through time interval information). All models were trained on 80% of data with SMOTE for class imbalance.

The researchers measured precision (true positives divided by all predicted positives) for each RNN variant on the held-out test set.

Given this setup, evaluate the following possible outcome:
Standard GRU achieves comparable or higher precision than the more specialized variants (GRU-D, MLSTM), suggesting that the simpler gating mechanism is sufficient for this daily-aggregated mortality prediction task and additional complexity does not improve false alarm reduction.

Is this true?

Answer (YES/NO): NO